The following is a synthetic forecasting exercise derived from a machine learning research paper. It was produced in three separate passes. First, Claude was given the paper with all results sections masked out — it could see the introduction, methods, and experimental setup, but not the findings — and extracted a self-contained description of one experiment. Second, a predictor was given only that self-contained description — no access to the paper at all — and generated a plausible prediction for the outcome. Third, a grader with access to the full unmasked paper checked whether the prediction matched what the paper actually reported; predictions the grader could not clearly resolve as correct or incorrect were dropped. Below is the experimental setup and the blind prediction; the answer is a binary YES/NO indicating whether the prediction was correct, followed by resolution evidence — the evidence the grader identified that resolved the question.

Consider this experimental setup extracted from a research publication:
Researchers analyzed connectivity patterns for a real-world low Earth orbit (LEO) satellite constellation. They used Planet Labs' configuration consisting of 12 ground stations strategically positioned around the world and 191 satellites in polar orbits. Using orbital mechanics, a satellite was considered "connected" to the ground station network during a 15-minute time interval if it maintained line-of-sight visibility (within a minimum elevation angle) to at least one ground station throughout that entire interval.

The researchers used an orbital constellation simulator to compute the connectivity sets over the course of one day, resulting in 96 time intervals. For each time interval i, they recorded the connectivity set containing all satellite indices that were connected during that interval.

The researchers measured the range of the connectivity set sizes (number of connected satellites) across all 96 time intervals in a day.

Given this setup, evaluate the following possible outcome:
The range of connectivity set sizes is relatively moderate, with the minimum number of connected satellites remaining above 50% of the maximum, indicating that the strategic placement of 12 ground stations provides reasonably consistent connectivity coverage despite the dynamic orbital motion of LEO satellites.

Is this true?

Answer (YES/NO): NO